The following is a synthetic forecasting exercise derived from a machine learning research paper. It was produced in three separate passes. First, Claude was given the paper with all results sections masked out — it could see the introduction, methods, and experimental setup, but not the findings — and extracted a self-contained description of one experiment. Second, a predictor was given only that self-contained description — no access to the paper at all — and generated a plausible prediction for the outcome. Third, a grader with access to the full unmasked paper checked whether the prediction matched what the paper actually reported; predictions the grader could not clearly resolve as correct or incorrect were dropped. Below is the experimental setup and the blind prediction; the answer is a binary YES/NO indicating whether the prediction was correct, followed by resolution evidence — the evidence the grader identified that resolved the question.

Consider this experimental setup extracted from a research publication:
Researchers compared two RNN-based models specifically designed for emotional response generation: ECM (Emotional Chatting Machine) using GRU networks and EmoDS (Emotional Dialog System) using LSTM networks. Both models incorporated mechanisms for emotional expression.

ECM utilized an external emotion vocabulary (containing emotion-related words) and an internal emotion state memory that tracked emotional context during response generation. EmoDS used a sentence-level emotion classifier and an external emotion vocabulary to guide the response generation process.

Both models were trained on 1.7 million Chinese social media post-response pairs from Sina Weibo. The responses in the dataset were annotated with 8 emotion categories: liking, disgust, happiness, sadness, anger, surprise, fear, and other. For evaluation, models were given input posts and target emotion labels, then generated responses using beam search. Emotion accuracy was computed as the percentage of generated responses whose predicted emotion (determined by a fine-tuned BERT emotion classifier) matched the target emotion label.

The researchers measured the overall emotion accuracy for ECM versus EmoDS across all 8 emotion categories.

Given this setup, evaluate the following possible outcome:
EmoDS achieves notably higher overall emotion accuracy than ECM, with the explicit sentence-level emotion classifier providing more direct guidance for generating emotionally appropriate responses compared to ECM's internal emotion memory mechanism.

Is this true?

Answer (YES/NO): NO